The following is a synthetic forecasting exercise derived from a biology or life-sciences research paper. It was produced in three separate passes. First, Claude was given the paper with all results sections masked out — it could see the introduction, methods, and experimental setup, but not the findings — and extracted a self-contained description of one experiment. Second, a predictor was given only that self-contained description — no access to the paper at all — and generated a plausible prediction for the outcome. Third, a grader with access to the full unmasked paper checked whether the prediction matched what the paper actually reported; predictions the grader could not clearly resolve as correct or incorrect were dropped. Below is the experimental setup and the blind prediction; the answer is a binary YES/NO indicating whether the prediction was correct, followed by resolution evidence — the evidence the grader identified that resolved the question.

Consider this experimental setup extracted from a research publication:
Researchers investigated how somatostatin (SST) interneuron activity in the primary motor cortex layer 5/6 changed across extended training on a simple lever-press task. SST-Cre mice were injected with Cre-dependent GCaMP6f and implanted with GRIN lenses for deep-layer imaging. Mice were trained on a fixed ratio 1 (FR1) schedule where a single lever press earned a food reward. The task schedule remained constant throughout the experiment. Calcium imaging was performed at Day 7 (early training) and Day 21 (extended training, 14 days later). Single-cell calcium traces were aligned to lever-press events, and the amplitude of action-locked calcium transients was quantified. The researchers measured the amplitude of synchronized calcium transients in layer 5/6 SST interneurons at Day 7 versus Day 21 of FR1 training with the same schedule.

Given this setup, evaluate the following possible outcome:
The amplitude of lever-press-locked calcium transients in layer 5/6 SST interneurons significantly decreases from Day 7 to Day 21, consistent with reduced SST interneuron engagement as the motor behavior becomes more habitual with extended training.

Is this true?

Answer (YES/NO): YES